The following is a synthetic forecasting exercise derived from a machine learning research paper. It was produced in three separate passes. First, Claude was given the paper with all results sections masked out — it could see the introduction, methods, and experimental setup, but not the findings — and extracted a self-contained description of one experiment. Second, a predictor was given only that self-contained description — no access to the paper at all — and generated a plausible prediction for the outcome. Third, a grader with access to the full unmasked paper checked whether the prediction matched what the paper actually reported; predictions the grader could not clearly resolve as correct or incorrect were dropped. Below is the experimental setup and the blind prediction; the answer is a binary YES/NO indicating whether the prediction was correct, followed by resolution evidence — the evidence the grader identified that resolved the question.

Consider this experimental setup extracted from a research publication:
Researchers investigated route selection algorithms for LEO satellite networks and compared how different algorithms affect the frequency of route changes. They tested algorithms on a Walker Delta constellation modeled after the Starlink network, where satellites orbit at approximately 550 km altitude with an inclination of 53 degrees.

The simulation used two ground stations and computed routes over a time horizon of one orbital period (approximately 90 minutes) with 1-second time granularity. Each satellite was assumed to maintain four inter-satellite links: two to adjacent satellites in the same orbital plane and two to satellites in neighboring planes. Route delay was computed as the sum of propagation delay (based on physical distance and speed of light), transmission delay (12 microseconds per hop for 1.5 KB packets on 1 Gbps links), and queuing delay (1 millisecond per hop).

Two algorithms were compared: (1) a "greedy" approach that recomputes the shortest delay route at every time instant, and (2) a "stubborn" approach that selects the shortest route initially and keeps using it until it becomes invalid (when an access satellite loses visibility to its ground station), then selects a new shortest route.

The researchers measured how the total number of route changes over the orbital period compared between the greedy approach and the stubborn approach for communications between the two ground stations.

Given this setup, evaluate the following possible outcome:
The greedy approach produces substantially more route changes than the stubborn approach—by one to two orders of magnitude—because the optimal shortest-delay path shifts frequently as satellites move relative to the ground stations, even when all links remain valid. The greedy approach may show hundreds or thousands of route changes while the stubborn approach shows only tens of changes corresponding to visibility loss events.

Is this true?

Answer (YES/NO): NO